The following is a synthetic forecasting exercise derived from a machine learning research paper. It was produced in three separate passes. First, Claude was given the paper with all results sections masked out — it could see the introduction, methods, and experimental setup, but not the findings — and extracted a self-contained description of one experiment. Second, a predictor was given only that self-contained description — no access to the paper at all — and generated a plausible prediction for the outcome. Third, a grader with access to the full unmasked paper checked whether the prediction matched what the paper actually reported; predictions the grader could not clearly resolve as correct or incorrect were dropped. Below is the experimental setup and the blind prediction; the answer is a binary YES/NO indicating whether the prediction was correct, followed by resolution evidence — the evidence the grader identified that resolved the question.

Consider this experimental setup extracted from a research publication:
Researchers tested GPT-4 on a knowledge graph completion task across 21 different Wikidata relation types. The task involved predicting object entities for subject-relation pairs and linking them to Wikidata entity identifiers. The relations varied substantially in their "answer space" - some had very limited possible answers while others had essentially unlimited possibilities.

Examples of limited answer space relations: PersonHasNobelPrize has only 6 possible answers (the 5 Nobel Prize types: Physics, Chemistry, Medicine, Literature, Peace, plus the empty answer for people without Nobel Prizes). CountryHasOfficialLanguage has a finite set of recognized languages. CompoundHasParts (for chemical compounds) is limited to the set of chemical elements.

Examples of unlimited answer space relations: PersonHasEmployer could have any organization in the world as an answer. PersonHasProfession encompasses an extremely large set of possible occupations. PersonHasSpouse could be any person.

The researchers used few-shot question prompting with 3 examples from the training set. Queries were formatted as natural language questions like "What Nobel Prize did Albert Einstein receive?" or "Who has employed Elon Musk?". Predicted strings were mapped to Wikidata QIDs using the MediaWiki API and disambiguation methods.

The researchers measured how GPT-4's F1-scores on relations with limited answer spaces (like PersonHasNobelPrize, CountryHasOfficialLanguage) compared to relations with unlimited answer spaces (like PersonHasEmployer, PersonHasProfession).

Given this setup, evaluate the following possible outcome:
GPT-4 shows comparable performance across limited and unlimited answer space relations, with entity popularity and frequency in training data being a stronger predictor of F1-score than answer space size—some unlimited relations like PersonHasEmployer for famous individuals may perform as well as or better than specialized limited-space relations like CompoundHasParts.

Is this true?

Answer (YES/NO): NO